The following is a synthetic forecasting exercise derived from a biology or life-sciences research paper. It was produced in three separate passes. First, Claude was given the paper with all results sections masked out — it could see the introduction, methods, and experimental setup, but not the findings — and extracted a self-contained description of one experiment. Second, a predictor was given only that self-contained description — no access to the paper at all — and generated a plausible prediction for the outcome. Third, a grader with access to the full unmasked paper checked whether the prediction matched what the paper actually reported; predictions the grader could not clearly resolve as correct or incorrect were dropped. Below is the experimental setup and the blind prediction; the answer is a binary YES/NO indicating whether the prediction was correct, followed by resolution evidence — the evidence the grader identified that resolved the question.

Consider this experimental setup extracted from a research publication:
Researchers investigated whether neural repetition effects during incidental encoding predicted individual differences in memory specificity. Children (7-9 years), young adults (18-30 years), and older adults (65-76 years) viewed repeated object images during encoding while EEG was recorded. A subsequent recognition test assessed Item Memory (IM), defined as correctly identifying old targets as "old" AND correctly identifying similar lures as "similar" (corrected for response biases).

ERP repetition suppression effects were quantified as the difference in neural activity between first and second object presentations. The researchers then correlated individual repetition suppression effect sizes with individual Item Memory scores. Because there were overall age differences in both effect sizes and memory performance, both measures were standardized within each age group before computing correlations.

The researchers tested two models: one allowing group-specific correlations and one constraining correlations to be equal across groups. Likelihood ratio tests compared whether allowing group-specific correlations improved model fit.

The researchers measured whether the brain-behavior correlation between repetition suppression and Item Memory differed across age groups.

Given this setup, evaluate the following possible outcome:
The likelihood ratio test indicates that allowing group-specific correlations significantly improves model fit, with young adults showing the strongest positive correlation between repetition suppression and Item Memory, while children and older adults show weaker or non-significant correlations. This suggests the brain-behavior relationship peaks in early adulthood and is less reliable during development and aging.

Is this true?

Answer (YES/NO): NO